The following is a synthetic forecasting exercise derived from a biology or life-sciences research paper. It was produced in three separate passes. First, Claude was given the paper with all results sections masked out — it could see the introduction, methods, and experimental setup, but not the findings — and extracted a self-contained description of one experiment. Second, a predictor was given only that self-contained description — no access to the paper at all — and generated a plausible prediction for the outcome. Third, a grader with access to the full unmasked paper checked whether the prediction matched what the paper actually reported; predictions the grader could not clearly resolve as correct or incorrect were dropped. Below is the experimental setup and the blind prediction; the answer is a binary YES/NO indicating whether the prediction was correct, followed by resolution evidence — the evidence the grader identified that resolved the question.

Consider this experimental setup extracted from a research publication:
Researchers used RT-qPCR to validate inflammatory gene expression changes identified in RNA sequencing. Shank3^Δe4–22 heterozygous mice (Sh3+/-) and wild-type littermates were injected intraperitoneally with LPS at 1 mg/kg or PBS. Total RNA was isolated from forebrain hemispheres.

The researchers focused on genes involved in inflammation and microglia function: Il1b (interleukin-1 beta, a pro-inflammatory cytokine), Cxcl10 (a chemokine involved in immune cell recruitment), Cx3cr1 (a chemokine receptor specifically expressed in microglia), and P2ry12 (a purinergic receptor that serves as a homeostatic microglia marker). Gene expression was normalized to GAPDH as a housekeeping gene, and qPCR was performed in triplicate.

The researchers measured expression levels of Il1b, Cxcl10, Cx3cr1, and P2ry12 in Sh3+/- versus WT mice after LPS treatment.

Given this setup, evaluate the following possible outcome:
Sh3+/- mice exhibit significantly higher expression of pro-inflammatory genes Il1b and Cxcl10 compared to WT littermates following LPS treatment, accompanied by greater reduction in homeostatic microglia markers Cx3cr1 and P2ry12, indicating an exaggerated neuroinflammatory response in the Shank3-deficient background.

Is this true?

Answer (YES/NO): NO